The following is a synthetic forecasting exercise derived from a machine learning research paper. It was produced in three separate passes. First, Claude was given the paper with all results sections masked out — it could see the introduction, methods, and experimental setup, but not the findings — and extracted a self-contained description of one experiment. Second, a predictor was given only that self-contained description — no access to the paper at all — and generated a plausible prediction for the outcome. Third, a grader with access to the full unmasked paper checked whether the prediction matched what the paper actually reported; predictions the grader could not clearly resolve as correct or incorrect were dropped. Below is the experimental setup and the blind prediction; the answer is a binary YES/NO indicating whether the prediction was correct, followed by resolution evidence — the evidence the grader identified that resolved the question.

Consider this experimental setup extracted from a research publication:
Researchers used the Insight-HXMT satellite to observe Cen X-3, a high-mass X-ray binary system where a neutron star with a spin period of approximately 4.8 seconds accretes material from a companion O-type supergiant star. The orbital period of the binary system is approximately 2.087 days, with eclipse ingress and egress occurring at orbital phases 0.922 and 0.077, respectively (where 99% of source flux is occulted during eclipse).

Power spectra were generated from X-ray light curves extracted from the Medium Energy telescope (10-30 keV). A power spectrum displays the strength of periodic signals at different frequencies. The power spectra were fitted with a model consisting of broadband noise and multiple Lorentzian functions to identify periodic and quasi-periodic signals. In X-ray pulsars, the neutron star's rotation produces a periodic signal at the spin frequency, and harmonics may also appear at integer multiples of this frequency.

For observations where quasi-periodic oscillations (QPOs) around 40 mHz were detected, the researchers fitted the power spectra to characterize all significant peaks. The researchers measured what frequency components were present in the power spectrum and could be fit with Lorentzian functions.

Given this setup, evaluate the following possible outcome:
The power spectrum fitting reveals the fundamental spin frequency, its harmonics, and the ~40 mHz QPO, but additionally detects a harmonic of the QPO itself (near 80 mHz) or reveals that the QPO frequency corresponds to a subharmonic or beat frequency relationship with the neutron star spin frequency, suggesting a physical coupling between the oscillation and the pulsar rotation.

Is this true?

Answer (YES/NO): NO